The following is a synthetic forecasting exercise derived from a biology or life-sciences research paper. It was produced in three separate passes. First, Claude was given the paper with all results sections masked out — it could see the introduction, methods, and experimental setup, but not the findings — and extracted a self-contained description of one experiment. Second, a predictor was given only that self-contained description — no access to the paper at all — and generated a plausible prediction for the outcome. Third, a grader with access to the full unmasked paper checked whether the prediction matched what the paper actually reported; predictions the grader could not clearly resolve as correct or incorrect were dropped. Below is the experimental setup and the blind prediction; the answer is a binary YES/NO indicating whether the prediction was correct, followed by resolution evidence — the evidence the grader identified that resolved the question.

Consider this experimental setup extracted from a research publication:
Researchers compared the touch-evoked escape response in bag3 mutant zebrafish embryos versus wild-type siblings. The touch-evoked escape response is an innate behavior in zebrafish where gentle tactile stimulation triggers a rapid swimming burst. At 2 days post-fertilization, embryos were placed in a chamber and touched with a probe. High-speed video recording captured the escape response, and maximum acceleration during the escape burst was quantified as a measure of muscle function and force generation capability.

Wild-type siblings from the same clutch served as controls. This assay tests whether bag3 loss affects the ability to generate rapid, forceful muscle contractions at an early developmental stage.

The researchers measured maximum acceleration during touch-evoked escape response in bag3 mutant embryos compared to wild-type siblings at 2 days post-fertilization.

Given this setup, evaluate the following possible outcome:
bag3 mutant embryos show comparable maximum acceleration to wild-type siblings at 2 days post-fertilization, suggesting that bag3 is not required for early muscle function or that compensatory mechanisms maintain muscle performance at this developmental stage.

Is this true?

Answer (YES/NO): YES